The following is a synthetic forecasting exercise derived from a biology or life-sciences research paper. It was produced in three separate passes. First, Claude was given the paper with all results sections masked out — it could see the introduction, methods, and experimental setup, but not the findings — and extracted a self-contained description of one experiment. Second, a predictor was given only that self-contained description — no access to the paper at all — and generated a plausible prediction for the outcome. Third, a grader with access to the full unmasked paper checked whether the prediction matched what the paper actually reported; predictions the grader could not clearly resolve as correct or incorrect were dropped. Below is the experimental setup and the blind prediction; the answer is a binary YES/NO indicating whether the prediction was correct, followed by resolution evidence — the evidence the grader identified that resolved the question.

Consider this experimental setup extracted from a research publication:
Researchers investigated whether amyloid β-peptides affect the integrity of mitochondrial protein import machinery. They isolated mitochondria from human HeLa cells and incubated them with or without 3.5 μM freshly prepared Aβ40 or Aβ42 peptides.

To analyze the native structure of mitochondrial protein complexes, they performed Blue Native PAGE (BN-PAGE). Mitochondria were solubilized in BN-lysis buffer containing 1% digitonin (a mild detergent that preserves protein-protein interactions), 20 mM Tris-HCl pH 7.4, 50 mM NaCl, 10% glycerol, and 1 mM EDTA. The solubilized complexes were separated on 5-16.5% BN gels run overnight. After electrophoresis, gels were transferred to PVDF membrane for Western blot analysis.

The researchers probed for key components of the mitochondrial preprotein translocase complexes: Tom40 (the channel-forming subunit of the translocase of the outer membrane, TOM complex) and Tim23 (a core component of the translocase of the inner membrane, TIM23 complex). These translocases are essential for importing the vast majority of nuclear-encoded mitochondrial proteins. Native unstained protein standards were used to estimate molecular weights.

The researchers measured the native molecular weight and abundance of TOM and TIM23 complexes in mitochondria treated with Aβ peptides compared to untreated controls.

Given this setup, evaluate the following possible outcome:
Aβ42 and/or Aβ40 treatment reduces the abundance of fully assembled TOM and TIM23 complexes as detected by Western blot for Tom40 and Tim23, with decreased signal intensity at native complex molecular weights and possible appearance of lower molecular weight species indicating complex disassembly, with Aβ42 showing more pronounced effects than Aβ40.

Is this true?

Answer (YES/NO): NO